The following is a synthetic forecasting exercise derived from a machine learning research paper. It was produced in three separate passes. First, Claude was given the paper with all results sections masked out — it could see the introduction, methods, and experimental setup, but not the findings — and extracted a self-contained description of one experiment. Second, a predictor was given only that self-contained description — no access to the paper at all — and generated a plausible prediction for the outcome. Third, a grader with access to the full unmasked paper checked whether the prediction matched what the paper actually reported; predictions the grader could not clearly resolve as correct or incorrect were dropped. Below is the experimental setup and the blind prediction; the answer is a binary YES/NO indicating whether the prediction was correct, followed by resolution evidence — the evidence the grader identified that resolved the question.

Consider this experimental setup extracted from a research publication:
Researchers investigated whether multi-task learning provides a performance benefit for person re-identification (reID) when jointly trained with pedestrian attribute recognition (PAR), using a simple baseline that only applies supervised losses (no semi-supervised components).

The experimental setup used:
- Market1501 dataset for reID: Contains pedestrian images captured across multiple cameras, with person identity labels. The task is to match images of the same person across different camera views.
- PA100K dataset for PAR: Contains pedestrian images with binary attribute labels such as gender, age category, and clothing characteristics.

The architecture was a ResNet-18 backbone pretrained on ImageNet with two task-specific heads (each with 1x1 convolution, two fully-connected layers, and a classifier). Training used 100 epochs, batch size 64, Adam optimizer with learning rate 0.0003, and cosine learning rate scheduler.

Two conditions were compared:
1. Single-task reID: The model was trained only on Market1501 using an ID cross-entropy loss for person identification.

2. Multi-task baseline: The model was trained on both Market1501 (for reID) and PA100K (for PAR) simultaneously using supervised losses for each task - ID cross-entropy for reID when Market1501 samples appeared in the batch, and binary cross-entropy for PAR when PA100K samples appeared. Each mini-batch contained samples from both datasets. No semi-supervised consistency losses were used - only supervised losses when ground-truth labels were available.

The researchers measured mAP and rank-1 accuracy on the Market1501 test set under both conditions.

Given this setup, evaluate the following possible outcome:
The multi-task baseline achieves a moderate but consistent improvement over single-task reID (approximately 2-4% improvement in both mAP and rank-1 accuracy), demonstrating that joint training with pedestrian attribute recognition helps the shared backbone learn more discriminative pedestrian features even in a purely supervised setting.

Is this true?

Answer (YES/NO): YES